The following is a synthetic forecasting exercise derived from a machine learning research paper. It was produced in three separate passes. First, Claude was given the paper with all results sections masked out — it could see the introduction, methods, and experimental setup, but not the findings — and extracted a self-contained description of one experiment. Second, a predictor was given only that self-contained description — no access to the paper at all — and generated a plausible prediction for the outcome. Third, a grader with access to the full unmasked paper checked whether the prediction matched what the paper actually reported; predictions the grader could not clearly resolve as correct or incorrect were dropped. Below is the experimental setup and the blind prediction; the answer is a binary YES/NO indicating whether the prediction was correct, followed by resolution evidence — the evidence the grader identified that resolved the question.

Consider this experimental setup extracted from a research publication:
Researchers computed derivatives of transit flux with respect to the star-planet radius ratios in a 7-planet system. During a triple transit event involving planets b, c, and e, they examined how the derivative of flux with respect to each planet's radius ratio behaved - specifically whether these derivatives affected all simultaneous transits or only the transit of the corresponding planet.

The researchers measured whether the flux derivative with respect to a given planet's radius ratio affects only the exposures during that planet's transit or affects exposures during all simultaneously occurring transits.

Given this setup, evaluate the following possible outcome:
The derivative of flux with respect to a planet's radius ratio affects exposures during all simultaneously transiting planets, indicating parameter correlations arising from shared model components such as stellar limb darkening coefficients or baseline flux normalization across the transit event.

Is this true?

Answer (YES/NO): NO